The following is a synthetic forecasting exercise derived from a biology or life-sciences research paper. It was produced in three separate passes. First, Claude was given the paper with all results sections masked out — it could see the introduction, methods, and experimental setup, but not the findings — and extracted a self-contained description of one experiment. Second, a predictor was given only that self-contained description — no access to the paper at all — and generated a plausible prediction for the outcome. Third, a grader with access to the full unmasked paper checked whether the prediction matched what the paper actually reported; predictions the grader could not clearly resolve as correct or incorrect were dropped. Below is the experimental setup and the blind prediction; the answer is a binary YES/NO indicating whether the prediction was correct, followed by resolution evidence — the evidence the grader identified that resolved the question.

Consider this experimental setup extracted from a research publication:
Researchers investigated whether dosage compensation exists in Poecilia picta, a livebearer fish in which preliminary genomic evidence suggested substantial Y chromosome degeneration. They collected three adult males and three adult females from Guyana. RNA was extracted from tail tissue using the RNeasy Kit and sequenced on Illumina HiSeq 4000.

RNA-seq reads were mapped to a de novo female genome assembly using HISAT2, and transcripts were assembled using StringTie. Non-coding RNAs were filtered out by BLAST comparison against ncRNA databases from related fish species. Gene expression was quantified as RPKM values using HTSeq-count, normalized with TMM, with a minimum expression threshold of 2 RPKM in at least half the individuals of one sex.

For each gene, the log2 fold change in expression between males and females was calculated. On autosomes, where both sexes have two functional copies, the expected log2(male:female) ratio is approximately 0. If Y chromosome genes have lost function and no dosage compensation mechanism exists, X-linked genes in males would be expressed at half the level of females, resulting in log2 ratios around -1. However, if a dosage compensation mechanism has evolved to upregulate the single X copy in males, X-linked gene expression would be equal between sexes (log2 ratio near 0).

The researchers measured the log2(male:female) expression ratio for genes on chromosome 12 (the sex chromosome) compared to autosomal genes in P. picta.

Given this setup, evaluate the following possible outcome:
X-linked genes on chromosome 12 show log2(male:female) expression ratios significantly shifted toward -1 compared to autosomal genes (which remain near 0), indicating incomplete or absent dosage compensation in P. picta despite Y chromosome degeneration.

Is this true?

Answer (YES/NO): NO